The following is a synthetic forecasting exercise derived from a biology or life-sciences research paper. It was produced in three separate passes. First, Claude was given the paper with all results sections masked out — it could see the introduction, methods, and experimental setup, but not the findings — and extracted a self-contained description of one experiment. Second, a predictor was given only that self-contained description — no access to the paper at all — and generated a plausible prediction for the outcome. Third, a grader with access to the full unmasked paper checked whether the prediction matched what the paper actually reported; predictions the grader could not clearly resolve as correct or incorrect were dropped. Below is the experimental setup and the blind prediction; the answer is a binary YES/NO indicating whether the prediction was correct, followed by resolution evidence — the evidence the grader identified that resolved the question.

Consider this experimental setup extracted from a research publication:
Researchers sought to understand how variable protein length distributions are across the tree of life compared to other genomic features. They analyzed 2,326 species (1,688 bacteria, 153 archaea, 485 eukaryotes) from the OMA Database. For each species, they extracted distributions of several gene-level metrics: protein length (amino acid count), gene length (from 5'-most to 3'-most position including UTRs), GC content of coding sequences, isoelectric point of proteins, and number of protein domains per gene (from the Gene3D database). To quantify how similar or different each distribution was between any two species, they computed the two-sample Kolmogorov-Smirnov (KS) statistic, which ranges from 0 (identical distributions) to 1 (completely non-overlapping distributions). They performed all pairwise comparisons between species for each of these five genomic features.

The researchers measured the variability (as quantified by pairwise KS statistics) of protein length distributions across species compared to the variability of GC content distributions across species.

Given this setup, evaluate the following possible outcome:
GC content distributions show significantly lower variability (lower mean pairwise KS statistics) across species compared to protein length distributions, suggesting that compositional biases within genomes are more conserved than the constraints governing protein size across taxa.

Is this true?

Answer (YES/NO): NO